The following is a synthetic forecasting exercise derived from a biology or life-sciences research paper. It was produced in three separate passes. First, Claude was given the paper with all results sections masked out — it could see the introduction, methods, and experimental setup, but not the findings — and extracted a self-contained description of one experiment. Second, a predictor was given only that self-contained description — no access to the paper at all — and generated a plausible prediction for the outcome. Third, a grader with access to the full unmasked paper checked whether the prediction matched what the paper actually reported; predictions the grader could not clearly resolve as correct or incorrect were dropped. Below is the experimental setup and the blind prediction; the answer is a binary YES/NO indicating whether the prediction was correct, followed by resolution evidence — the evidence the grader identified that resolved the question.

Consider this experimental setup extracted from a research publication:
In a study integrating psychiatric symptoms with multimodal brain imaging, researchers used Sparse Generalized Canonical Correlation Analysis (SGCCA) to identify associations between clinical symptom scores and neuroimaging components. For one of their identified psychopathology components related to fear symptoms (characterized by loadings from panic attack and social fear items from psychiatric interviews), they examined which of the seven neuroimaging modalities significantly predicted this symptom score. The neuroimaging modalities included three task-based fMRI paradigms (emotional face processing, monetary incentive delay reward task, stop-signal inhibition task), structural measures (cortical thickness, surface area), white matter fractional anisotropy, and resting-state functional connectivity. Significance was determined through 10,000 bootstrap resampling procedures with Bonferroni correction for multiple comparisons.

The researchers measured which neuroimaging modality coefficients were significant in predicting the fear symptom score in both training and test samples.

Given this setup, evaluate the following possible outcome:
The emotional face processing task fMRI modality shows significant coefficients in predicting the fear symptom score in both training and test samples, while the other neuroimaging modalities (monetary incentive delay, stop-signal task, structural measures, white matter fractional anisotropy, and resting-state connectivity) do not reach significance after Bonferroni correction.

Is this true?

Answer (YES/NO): NO